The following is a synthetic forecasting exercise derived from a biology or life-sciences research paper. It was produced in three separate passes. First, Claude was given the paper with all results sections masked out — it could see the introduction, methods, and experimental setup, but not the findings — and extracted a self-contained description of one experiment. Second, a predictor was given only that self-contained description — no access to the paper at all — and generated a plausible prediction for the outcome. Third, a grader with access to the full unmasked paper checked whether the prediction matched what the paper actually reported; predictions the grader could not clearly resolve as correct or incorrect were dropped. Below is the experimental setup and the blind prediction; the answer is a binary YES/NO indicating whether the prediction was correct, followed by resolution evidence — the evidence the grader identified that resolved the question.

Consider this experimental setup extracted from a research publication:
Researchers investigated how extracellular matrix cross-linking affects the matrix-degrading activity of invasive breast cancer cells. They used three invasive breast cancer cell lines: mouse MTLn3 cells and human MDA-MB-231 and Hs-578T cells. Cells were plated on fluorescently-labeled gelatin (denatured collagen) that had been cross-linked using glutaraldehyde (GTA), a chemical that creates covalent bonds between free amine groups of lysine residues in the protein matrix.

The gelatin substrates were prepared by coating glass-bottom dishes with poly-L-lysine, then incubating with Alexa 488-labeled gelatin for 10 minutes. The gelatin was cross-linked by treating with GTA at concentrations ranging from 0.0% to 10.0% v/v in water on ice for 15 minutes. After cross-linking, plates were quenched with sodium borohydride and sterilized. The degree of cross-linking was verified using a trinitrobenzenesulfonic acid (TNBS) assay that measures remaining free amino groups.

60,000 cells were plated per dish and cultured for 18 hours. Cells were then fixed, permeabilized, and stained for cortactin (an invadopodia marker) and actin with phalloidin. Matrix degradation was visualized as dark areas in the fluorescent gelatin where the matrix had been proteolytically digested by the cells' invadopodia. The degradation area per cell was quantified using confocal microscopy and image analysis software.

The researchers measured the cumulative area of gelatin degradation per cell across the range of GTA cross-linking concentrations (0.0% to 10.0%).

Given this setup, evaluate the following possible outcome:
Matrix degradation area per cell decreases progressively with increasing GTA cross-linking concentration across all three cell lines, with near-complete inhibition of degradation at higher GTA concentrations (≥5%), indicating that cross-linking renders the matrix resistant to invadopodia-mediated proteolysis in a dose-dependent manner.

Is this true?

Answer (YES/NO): NO